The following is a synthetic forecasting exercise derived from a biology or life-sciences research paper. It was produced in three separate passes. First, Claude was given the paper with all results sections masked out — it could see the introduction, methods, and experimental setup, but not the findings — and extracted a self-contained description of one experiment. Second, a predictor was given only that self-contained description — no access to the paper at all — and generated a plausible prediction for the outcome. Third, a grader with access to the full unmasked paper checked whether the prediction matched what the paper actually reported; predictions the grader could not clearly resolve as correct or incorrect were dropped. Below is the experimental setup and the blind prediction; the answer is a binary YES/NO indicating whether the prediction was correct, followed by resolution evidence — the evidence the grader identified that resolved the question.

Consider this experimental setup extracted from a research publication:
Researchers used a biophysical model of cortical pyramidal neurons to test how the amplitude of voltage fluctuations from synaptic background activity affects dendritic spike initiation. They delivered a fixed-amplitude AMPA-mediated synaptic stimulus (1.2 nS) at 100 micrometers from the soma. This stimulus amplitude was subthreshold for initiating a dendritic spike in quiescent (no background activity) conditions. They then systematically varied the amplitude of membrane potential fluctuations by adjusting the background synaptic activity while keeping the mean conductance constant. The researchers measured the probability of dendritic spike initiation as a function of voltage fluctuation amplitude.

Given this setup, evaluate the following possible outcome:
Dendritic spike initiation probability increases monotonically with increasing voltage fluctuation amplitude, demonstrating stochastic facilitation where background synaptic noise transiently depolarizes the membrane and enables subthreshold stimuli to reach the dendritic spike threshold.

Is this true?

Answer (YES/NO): YES